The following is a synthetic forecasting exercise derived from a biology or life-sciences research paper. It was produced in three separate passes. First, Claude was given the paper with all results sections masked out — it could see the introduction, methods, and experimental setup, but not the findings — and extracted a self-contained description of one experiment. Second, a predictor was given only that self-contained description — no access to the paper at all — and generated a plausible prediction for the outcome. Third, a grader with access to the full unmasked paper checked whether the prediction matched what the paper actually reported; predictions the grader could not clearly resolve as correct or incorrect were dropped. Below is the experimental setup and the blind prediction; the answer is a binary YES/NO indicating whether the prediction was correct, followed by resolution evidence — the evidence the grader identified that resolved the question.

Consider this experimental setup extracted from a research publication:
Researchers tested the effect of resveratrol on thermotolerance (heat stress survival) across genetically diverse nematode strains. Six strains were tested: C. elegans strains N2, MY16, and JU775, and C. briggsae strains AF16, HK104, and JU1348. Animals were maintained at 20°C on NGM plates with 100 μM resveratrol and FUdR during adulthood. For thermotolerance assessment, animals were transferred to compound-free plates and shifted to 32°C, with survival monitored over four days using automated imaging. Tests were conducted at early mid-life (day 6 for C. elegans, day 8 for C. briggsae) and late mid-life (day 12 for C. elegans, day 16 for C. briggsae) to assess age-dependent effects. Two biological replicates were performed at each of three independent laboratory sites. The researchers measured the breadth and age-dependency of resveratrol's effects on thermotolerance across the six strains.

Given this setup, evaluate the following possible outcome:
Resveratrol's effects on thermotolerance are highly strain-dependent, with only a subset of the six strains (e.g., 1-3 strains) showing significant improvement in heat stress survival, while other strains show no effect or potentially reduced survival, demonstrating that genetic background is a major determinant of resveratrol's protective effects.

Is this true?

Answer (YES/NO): NO